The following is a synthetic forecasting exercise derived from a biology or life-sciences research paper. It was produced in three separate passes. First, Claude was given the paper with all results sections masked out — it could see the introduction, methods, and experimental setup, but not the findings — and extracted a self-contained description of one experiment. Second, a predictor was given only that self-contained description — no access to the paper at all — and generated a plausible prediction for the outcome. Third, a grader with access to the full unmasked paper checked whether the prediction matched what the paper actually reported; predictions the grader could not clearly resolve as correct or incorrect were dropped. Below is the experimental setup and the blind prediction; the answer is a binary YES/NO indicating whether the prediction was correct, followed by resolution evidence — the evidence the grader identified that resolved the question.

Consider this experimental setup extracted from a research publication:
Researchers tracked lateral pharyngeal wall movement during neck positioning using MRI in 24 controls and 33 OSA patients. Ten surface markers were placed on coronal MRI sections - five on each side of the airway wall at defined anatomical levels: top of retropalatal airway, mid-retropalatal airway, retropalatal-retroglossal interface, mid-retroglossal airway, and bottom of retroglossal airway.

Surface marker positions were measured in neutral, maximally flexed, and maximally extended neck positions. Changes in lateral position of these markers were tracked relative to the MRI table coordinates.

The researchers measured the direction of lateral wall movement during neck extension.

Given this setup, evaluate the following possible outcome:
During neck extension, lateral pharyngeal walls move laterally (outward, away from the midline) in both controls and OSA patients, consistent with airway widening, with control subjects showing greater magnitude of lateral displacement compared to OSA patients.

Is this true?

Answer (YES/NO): NO